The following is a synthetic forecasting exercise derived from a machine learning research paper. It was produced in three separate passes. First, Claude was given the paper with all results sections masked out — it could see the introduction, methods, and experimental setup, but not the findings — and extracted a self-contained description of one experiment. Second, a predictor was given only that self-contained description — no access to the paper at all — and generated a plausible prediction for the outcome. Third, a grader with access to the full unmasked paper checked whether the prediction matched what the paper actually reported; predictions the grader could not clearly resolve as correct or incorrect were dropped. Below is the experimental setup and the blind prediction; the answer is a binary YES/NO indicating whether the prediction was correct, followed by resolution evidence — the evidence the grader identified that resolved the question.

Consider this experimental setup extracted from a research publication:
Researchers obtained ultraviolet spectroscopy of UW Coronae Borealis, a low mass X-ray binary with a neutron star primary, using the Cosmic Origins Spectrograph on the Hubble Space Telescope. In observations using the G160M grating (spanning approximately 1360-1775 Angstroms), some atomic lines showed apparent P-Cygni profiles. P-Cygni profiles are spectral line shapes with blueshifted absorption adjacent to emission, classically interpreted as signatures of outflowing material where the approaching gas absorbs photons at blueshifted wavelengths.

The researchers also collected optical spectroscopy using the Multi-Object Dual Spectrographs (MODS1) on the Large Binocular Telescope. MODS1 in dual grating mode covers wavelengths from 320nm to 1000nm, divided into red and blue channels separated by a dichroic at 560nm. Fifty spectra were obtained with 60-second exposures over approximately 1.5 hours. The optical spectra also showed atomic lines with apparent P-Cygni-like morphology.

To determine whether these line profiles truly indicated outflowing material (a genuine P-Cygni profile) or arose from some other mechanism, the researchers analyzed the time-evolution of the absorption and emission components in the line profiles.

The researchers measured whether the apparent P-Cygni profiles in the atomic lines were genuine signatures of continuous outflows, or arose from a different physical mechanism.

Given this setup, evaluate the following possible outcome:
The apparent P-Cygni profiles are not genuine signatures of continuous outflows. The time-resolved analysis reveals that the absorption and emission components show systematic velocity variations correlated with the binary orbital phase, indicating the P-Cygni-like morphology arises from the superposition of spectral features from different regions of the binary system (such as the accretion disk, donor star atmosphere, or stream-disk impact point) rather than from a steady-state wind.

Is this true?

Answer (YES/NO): NO